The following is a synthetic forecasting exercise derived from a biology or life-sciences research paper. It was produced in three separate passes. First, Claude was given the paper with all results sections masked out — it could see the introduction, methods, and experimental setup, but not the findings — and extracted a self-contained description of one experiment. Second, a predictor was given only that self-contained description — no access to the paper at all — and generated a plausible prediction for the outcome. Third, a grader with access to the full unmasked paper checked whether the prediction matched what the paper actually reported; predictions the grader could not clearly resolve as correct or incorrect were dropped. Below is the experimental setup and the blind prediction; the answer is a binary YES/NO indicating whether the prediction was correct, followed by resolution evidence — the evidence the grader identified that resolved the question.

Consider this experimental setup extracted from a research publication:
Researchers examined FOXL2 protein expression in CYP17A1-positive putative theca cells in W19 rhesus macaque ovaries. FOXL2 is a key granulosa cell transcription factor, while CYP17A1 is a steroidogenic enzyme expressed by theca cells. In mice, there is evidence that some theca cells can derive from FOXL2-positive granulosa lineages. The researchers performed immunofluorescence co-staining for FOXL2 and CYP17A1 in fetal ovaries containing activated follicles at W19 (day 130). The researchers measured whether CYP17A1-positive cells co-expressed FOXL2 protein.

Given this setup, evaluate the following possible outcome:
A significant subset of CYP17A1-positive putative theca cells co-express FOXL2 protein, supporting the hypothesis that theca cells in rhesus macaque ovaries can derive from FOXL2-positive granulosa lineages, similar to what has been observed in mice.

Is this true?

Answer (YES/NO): NO